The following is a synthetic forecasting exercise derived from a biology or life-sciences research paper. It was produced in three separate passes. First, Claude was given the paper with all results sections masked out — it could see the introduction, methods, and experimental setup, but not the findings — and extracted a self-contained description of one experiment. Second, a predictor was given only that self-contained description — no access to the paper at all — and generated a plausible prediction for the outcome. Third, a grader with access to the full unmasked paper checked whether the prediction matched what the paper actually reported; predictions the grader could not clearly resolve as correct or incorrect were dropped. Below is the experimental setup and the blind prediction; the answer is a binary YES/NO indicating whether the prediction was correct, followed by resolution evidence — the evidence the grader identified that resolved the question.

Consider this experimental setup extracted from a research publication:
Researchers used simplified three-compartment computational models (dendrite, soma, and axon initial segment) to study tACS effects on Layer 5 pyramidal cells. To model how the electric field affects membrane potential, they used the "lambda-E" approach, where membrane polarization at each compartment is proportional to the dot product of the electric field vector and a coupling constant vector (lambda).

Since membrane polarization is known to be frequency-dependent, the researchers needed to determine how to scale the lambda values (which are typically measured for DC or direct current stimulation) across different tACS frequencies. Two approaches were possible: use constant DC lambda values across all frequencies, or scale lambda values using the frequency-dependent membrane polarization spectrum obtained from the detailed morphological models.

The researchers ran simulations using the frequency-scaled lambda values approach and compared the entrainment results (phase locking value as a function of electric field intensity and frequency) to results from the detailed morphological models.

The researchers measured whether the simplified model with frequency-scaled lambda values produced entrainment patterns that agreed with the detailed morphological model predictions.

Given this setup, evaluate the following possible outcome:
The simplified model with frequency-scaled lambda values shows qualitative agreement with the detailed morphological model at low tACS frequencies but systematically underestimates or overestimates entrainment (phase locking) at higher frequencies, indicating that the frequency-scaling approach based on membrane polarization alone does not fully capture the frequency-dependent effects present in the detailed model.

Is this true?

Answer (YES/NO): NO